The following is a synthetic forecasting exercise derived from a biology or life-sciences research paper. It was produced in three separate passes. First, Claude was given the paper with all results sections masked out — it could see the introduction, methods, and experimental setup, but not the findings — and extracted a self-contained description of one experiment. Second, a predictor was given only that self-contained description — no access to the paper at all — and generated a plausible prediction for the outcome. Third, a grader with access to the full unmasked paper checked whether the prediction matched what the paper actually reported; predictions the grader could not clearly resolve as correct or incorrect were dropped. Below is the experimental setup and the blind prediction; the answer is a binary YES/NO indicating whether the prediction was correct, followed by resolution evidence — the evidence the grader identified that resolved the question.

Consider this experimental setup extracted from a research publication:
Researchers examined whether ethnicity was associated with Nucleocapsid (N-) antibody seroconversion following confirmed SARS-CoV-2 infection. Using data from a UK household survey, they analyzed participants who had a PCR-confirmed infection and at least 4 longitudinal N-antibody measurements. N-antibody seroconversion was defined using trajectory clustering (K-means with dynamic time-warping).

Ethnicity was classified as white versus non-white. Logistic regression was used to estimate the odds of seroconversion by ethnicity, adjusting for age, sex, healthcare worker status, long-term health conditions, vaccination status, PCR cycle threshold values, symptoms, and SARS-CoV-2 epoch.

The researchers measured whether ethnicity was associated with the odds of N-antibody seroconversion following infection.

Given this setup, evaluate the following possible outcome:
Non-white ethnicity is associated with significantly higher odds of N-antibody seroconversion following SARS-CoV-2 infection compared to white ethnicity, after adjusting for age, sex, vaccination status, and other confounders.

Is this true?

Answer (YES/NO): YES